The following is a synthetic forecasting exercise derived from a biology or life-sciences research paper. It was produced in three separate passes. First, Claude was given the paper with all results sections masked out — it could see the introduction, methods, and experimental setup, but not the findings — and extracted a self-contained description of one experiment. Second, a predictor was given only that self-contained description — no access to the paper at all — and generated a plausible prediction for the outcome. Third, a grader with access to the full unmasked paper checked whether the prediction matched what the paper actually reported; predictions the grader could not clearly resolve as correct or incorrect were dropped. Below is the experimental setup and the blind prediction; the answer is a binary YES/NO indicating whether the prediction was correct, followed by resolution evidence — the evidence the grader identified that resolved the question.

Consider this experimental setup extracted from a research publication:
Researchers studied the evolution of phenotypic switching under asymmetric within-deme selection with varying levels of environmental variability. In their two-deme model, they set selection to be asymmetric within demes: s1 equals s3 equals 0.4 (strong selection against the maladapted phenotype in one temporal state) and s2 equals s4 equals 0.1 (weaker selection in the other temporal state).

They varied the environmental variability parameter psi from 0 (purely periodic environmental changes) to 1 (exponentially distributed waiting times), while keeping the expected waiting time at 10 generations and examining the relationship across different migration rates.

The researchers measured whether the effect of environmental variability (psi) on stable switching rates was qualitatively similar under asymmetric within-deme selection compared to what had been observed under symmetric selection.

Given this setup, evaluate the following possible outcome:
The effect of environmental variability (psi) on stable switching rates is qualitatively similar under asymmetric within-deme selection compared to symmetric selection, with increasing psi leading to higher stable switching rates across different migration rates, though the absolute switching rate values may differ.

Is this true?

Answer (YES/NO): NO